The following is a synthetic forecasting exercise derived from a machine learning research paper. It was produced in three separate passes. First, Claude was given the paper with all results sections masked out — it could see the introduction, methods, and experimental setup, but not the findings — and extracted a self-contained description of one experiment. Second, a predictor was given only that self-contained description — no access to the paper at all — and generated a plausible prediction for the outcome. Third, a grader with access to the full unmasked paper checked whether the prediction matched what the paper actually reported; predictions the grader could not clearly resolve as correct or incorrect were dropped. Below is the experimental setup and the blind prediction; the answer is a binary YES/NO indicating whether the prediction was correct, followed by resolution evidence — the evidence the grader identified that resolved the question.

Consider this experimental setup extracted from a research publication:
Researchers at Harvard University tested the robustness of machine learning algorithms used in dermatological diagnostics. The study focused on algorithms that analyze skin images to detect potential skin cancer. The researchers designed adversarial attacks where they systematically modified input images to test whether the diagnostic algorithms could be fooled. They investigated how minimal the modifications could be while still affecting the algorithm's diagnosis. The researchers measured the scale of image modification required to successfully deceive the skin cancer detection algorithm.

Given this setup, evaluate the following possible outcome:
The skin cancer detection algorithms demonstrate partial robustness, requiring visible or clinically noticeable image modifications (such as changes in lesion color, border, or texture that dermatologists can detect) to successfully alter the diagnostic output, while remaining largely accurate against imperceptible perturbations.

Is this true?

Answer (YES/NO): NO